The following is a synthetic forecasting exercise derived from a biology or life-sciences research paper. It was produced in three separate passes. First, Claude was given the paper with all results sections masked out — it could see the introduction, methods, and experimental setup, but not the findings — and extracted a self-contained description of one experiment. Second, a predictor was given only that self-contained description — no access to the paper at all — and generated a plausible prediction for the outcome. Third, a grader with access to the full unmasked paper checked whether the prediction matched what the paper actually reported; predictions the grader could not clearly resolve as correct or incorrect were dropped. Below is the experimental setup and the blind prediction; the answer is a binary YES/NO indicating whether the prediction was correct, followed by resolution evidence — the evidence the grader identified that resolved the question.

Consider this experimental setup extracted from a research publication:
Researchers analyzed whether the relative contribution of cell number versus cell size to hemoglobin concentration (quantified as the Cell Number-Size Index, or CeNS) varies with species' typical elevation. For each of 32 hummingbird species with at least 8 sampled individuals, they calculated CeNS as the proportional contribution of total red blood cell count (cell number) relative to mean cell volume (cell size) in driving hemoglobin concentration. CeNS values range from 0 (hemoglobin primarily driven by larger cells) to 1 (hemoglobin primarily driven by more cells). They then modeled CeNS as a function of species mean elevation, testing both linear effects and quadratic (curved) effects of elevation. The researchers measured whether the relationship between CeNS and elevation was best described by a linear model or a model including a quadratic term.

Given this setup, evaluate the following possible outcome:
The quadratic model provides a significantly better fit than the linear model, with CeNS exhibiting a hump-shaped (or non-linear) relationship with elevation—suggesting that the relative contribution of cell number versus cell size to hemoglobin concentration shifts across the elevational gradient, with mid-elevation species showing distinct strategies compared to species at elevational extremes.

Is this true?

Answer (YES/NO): YES